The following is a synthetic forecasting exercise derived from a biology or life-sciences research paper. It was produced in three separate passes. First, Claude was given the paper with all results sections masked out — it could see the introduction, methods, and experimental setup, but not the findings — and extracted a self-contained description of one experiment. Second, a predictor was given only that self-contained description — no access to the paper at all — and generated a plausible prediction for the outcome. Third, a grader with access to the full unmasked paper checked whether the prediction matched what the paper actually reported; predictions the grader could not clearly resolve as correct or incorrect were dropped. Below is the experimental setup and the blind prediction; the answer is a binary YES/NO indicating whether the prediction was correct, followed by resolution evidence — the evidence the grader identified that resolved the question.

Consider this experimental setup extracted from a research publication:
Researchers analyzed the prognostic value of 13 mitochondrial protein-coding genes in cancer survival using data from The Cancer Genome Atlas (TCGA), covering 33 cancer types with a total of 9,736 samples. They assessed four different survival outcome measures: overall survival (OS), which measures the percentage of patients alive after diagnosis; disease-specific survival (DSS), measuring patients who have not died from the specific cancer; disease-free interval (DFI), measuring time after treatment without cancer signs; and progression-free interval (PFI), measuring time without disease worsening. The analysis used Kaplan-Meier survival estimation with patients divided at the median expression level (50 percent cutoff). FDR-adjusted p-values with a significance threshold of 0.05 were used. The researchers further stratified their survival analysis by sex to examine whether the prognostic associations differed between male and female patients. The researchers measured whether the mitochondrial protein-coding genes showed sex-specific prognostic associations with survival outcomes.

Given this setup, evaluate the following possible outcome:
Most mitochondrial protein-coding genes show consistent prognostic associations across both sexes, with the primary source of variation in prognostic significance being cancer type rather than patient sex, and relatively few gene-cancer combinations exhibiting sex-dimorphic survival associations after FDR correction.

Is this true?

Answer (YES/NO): YES